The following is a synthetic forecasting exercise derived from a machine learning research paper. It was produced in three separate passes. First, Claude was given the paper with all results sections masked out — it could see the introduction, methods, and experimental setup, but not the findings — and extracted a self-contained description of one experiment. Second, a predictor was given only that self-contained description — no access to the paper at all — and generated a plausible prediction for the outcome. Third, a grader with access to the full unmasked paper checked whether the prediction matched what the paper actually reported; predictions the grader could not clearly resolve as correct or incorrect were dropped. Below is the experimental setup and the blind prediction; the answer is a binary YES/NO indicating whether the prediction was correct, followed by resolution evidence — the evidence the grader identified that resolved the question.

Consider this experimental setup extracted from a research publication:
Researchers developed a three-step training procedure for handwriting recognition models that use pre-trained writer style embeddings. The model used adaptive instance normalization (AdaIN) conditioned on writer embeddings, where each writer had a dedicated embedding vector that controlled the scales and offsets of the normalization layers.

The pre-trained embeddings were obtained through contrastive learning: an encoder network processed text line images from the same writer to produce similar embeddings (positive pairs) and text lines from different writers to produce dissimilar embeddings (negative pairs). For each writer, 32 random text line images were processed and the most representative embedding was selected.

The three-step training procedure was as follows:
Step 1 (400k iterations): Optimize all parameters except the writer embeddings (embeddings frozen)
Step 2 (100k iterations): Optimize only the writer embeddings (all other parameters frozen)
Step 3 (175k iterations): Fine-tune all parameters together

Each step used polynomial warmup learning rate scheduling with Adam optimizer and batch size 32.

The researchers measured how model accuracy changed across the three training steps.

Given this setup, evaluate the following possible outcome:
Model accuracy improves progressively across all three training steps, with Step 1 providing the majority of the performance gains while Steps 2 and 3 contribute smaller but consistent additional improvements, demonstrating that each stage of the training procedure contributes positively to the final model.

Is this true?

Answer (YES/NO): NO